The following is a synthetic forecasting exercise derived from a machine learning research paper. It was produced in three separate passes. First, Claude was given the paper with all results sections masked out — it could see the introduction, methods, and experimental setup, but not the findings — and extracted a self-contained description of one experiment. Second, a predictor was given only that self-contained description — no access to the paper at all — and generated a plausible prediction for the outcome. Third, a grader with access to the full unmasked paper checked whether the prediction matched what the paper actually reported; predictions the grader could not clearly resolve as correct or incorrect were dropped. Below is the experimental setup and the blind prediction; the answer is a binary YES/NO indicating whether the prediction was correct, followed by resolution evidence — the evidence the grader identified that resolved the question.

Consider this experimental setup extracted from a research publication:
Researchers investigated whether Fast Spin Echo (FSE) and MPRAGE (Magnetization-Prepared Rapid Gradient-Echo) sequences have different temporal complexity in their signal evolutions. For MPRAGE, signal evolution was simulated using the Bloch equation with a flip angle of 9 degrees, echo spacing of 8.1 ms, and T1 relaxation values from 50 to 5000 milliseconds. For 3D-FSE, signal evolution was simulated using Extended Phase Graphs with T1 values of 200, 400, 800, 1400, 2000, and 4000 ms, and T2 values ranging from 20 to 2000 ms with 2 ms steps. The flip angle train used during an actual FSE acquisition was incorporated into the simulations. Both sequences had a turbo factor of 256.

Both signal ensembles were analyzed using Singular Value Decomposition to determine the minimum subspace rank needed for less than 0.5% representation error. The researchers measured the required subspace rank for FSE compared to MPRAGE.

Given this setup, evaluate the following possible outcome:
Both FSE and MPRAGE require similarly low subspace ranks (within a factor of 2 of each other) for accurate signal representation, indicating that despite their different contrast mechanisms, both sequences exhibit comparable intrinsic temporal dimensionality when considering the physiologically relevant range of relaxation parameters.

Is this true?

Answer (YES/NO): YES